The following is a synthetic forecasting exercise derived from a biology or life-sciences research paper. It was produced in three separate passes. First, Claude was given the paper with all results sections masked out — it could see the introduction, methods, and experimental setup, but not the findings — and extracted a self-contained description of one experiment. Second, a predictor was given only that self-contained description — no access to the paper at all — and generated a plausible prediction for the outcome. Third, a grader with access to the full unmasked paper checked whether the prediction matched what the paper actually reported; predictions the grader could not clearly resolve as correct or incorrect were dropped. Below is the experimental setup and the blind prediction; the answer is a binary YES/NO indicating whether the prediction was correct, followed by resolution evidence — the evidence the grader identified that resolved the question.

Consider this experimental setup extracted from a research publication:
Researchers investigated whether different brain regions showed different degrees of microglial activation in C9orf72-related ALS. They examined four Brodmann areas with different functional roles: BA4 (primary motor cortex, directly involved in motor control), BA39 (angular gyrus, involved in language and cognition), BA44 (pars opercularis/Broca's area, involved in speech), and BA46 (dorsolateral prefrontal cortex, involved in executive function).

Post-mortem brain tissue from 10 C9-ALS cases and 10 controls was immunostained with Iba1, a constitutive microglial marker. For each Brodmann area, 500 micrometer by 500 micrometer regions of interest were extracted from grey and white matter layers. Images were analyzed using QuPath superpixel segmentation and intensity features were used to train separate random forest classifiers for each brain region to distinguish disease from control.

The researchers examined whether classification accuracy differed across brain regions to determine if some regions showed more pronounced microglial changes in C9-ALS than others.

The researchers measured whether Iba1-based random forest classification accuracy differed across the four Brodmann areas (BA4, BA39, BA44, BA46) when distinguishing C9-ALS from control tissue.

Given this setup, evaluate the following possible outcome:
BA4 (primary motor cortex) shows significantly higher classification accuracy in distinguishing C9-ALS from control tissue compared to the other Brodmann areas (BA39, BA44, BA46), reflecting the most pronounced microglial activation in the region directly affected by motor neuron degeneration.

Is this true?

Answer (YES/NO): NO